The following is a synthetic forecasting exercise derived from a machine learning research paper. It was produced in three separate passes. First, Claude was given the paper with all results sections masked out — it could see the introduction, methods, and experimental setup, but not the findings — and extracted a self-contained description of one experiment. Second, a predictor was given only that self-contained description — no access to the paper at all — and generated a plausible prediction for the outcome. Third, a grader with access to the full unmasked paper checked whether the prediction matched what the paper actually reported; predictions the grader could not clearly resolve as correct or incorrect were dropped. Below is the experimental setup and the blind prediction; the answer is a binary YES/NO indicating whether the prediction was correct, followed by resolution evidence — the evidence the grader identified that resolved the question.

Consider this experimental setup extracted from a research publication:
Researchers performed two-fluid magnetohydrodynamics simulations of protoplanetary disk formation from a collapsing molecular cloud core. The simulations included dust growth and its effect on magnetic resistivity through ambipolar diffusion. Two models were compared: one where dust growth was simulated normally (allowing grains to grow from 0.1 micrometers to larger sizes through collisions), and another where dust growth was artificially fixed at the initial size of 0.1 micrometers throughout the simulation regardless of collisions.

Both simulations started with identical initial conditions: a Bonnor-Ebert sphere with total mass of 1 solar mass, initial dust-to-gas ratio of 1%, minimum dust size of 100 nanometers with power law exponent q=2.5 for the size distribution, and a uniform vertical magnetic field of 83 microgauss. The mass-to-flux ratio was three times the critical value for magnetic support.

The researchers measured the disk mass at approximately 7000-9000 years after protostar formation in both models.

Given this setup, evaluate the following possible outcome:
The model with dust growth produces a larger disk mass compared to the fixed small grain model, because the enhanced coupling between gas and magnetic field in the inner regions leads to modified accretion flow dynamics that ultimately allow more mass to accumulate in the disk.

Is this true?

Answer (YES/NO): NO